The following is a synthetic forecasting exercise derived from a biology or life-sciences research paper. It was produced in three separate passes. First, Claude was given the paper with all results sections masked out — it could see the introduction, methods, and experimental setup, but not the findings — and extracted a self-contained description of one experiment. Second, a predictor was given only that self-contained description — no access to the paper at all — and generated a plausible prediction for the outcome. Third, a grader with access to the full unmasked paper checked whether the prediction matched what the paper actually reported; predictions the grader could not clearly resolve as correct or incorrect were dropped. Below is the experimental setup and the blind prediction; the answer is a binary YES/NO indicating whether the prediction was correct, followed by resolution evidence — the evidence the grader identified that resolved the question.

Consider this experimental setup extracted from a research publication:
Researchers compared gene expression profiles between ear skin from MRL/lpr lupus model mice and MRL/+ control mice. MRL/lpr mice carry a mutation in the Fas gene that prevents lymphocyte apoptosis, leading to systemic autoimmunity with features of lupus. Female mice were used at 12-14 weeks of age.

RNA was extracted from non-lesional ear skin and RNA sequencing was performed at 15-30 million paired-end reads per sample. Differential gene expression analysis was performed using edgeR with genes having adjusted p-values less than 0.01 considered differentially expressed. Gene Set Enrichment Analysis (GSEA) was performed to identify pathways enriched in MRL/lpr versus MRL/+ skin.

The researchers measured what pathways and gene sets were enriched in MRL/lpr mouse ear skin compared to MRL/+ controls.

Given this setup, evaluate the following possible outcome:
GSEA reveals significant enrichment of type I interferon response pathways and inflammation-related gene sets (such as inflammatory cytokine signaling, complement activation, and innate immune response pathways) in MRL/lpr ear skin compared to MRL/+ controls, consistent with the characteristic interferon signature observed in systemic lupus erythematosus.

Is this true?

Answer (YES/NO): YES